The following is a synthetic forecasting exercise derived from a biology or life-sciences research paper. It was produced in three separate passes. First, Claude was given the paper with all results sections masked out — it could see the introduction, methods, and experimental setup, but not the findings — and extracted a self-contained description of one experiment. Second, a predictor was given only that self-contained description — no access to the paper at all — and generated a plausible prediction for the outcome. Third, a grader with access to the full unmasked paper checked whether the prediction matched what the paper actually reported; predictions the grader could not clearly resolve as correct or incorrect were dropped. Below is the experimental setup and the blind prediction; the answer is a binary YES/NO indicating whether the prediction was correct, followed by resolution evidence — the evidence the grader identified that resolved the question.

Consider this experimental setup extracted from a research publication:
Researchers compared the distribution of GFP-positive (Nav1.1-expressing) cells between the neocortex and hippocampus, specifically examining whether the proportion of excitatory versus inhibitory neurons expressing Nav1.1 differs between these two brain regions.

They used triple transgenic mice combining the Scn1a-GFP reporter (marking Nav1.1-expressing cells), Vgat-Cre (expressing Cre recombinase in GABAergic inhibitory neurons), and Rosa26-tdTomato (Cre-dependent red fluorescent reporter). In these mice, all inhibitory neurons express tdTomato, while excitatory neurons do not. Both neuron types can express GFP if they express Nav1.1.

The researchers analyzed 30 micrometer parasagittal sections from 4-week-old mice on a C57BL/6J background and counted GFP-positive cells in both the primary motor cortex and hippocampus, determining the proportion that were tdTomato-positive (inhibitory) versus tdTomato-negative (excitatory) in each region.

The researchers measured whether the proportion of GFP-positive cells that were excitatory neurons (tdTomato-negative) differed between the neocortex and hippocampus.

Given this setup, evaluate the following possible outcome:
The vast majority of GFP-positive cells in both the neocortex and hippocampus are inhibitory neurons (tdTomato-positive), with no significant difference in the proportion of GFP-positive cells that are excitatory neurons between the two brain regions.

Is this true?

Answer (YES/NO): NO